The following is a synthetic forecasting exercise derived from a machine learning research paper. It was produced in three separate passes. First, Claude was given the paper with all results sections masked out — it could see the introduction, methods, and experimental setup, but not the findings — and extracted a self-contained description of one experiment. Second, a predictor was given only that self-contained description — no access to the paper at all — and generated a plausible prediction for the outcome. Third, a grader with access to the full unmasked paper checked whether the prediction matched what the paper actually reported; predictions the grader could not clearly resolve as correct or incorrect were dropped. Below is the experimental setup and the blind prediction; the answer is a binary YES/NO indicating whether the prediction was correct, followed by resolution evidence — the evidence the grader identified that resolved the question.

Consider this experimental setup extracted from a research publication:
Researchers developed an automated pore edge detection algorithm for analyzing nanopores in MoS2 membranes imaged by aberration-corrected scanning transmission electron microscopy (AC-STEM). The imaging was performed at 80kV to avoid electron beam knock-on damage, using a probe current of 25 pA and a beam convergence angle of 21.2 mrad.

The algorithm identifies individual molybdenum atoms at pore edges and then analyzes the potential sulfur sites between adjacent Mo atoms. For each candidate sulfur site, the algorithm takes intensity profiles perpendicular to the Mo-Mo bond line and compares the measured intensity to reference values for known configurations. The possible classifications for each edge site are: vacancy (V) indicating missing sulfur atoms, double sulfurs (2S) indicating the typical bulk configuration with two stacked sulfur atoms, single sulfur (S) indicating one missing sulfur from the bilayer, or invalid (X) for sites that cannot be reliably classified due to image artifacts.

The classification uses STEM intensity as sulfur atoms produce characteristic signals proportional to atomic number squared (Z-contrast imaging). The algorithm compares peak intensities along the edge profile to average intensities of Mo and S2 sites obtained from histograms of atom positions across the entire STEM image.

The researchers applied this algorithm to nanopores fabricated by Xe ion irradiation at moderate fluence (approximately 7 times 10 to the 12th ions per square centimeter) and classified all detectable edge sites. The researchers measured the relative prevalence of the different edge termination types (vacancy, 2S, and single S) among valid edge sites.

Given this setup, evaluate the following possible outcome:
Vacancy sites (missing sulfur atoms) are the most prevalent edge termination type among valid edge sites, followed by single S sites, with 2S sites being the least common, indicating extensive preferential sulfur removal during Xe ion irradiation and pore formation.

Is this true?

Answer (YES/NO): NO